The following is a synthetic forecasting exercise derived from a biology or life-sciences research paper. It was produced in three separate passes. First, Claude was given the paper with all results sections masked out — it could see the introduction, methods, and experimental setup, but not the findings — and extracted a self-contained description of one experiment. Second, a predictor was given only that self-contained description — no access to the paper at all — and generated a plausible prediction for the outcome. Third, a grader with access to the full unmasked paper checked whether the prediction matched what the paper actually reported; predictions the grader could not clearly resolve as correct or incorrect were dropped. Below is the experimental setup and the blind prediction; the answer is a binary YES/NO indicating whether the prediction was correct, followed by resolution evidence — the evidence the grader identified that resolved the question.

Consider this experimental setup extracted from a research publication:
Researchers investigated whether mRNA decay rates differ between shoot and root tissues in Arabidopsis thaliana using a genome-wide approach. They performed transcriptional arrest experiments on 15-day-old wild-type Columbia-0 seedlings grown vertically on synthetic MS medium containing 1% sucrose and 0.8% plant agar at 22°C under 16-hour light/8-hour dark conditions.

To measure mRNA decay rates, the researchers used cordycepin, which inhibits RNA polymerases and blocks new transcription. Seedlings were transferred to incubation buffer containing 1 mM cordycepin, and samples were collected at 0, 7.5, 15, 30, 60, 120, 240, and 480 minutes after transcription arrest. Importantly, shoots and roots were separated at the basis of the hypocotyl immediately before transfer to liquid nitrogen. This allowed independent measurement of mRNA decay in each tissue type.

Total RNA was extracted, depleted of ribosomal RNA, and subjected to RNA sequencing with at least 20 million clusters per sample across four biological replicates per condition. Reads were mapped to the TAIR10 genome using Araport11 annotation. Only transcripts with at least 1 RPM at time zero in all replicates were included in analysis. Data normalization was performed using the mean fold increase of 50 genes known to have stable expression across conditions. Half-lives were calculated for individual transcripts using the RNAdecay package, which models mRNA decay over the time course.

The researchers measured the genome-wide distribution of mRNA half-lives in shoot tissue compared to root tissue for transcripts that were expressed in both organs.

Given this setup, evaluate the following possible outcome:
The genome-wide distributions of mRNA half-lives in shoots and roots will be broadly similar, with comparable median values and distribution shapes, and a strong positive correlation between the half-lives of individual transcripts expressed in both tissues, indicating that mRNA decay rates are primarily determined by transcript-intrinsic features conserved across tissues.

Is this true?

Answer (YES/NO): NO